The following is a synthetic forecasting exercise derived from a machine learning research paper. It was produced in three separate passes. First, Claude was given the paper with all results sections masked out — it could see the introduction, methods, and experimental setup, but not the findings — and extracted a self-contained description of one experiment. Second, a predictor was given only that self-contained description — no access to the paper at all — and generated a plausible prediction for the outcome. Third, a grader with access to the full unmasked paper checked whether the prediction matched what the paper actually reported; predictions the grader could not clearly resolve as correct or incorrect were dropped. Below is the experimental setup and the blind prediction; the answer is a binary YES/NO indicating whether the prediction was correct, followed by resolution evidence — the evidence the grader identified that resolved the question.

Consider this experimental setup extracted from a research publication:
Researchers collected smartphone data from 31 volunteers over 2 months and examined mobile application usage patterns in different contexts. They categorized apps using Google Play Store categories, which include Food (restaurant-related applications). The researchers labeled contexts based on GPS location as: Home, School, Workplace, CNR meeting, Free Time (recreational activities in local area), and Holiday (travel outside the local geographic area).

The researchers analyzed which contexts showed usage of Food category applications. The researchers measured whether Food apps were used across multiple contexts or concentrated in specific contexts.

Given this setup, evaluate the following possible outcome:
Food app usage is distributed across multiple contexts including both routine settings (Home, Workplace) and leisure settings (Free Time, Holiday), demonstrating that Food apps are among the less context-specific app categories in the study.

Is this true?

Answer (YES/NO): NO